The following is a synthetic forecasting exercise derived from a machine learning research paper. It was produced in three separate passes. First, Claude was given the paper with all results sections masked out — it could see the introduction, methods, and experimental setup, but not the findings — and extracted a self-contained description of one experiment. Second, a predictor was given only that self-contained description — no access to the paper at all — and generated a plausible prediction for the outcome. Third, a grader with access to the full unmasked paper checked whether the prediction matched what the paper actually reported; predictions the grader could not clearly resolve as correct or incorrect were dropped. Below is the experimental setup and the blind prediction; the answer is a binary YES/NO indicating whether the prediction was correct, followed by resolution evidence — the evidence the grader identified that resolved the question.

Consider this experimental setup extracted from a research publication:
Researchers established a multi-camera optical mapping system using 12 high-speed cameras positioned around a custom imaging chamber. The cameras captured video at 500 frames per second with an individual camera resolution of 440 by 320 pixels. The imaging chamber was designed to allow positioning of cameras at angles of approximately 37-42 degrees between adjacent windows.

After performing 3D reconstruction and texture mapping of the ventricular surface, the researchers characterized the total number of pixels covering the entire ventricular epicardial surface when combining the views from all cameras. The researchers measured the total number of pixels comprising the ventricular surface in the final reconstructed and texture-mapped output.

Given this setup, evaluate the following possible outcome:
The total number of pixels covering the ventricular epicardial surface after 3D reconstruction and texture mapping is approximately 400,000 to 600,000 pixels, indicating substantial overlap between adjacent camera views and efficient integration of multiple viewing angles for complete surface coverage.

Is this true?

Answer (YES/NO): NO